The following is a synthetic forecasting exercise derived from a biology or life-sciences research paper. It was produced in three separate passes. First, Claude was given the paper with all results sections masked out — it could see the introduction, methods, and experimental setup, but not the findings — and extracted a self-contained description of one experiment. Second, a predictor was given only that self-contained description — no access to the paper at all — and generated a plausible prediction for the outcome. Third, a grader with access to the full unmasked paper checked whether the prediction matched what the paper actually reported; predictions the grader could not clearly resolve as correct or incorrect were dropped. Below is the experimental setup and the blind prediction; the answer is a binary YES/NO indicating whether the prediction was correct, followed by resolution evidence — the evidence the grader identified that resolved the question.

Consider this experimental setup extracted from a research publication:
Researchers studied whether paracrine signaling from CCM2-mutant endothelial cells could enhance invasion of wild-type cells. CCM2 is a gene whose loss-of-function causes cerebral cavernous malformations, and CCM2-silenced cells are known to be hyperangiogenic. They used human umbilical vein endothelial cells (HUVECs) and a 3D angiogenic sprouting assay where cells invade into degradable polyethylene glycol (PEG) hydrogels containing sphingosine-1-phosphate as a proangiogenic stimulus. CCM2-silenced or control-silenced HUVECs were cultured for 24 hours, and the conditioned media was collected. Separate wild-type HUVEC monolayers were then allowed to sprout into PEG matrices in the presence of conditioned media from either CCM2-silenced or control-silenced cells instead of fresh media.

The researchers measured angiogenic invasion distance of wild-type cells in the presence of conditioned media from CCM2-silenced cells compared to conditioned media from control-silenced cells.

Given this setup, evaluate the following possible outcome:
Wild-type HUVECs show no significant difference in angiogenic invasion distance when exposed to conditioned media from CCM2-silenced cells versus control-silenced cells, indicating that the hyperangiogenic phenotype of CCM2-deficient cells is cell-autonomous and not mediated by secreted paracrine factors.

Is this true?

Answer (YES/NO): YES